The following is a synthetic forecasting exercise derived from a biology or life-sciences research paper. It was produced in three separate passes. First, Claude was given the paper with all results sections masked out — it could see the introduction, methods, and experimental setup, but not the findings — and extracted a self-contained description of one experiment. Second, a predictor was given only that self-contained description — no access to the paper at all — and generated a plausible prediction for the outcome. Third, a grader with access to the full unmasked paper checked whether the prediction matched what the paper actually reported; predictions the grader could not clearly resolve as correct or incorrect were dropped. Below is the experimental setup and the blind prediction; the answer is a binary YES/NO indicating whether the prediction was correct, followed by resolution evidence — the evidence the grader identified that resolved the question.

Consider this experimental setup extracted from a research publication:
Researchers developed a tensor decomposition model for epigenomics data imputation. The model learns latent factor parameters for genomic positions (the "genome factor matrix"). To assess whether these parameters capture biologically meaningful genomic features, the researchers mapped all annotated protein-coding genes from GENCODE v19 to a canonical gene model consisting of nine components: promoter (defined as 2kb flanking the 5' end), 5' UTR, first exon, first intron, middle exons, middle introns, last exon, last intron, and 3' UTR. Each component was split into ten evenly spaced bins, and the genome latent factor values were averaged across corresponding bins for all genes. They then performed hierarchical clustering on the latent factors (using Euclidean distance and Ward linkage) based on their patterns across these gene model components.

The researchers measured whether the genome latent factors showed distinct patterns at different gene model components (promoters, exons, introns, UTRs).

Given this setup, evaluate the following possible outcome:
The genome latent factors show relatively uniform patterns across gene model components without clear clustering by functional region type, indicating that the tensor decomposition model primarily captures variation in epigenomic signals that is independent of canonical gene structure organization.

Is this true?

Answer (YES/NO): NO